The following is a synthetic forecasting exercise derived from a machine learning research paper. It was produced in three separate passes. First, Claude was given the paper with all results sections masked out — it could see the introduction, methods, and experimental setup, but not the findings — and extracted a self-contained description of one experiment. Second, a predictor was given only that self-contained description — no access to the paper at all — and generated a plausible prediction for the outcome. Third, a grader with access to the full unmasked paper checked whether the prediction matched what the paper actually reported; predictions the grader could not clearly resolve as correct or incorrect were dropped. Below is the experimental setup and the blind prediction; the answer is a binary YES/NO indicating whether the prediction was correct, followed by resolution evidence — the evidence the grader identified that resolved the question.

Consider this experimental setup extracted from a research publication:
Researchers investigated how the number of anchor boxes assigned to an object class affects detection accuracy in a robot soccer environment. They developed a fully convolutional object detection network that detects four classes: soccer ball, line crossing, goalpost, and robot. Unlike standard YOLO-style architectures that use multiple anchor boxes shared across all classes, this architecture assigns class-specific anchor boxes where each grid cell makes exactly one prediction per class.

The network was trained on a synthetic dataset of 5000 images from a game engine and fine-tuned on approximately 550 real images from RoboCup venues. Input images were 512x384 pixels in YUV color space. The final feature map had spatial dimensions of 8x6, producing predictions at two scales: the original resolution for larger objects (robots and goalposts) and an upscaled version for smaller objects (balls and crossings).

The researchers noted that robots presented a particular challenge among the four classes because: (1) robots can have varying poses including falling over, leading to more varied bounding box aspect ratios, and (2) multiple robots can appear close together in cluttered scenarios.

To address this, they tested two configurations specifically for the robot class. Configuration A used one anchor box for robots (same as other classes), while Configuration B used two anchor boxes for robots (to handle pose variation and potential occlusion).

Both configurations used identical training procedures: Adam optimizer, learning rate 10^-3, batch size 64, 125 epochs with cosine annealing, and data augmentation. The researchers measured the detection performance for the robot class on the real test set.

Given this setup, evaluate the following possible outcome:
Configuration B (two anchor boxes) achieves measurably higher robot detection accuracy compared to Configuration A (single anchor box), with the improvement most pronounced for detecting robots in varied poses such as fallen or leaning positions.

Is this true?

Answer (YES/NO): NO